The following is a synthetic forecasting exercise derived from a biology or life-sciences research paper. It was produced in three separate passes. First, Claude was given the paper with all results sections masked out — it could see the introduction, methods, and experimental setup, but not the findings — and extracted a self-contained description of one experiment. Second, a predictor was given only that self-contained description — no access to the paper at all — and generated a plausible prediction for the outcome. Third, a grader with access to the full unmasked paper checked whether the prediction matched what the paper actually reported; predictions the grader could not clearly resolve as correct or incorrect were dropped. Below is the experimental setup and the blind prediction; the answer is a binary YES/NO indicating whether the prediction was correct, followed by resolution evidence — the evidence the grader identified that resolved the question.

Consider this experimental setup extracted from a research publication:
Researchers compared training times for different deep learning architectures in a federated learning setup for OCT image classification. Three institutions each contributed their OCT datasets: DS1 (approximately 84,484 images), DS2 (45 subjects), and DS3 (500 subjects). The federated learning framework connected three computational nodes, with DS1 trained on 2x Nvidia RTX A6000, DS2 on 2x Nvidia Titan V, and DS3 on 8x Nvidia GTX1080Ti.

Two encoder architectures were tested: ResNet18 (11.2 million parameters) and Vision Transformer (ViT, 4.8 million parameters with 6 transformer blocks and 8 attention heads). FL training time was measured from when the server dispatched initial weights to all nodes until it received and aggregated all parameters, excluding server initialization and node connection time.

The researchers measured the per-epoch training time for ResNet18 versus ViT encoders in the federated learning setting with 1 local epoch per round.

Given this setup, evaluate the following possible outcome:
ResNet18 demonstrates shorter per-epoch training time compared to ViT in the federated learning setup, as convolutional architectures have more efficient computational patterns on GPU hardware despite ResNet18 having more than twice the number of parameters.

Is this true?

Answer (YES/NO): YES